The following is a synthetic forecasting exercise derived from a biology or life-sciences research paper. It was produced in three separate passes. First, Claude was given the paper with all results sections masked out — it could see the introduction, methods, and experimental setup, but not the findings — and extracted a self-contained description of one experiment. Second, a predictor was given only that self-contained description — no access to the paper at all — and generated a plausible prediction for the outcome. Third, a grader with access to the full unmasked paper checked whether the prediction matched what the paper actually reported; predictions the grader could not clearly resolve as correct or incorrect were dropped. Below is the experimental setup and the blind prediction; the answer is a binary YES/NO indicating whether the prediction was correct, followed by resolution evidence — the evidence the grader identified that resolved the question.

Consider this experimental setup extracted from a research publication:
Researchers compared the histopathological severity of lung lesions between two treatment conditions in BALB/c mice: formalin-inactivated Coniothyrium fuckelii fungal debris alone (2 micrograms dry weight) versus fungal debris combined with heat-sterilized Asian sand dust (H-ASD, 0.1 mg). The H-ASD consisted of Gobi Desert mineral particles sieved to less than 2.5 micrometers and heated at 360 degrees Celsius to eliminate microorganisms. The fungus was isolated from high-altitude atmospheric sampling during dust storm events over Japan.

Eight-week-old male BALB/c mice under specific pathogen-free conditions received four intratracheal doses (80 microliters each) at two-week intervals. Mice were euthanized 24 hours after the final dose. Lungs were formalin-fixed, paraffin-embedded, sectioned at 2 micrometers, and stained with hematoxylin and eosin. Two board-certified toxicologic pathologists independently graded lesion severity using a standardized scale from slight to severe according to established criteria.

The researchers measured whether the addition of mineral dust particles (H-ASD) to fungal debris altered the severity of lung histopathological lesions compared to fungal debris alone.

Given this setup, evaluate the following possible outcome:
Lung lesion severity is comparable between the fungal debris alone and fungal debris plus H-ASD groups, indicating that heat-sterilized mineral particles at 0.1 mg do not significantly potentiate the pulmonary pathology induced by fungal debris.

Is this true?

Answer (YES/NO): NO